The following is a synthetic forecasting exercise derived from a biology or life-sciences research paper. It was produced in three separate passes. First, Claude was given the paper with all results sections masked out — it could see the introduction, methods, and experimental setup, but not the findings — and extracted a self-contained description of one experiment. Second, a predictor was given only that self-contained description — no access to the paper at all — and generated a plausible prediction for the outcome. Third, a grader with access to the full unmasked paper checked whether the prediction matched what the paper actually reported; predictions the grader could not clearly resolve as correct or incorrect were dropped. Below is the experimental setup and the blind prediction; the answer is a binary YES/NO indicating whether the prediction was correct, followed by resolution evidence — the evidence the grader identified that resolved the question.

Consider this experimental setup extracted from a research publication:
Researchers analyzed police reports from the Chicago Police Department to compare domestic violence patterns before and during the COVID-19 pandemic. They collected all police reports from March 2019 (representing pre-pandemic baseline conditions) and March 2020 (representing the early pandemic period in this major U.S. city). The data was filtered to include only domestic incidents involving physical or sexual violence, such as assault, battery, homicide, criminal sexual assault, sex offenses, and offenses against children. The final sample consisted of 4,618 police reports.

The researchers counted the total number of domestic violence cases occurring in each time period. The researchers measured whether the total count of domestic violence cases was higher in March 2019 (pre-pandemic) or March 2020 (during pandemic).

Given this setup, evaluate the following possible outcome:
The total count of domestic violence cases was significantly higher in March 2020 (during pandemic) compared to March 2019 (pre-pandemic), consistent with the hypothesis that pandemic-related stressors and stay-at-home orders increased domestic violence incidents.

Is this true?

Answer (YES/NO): NO